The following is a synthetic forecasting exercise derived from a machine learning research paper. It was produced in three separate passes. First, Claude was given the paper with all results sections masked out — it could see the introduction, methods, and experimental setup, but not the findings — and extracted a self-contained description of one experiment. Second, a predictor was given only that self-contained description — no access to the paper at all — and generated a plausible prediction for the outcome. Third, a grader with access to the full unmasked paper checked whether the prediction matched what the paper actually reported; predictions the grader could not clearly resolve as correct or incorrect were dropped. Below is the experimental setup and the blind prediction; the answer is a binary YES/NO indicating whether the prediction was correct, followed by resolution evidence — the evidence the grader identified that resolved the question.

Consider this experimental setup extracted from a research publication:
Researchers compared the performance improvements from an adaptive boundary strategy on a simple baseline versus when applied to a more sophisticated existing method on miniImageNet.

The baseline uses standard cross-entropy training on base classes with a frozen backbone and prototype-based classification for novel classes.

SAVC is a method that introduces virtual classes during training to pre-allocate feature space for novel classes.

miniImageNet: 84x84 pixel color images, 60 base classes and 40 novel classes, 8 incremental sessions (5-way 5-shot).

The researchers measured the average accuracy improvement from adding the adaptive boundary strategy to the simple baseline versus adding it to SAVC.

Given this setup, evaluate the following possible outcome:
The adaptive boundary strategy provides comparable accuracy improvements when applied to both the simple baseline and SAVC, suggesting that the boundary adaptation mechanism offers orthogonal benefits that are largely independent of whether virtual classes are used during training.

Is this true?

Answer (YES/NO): YES